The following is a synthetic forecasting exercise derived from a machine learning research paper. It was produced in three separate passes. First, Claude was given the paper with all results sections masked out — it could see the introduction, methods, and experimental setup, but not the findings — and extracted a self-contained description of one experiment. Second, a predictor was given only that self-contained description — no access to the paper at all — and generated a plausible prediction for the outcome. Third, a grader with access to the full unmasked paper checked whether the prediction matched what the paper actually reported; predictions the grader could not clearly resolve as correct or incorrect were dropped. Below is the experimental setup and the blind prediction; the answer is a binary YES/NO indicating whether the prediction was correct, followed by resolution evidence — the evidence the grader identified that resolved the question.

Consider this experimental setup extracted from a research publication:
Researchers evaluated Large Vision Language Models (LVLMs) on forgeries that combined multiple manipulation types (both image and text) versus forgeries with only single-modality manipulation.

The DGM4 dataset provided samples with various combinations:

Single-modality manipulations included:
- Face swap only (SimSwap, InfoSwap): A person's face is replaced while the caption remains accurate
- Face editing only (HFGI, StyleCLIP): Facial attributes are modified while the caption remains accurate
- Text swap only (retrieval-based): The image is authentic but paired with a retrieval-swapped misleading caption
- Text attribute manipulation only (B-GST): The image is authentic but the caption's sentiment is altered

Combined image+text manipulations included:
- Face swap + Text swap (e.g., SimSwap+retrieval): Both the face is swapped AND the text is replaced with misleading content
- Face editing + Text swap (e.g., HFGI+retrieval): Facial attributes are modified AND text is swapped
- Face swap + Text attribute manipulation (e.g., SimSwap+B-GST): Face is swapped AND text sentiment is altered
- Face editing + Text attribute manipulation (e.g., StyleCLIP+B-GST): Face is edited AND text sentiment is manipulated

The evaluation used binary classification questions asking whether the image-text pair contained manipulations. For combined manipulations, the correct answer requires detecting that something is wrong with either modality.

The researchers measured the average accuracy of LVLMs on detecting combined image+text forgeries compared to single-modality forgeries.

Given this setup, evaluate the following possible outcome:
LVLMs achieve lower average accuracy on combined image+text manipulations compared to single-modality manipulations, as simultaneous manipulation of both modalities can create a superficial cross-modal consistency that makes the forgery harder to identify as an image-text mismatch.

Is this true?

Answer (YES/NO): NO